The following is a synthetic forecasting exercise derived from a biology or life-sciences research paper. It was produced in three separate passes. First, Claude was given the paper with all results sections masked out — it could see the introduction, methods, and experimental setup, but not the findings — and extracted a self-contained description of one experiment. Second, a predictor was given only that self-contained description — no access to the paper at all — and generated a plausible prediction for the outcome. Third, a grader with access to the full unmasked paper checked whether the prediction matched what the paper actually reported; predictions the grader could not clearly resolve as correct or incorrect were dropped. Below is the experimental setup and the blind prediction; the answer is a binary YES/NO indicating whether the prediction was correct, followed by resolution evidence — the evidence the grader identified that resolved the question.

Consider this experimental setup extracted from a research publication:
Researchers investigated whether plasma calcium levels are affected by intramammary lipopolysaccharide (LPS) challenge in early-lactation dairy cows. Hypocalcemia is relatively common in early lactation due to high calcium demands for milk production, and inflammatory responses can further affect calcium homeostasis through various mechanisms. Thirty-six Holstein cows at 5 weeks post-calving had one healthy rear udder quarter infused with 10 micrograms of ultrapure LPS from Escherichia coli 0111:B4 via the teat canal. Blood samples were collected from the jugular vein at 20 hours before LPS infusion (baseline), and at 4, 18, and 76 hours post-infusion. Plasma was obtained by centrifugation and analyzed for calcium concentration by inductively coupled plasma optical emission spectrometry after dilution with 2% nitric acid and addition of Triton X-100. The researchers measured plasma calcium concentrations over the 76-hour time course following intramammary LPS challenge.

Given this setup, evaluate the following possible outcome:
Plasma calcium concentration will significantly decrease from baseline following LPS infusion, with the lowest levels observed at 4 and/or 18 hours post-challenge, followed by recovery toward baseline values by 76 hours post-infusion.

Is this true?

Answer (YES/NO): NO